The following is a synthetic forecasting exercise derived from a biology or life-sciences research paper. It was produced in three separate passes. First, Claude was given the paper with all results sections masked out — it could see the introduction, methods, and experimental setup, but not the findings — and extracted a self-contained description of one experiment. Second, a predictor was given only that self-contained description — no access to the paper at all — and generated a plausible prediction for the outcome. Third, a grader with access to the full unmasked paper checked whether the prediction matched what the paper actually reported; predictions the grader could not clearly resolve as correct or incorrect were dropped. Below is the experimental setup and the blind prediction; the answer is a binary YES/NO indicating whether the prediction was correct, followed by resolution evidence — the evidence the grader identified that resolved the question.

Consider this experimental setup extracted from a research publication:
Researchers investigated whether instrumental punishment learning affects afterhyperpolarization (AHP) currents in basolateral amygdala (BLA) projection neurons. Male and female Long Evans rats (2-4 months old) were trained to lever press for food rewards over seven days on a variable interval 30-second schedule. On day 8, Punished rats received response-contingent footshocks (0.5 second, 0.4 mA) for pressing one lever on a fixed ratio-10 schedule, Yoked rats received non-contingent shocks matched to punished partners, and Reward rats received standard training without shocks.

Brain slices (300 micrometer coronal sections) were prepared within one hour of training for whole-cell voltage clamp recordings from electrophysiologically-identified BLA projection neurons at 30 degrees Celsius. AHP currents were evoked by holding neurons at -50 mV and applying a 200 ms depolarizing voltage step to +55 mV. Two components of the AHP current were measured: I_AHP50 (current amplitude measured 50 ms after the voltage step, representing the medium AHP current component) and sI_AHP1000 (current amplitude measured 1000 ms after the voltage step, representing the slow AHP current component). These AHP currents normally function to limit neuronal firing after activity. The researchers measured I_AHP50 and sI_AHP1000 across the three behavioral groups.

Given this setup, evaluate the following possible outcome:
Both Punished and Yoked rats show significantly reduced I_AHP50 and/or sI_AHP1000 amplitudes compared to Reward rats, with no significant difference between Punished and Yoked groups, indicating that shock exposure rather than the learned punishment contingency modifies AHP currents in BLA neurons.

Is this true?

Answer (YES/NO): NO